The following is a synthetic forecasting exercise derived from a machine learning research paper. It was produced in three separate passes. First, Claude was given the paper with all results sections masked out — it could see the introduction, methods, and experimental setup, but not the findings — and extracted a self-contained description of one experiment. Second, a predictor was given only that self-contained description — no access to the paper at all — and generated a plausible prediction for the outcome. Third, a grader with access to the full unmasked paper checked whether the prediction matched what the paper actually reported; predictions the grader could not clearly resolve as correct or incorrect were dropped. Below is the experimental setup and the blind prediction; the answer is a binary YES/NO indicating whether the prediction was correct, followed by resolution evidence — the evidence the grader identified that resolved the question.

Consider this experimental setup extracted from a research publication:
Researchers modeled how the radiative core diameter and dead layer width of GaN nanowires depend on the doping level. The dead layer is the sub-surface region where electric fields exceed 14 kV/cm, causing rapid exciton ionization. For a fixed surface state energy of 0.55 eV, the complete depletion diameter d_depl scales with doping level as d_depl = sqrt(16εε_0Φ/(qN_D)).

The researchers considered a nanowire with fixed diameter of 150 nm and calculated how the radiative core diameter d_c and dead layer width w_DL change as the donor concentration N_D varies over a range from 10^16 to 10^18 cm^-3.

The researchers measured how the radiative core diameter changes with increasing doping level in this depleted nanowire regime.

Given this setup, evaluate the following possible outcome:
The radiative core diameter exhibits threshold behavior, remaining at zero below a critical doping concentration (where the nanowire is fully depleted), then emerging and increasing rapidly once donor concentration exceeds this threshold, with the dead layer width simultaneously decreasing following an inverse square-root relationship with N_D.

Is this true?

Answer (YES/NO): NO